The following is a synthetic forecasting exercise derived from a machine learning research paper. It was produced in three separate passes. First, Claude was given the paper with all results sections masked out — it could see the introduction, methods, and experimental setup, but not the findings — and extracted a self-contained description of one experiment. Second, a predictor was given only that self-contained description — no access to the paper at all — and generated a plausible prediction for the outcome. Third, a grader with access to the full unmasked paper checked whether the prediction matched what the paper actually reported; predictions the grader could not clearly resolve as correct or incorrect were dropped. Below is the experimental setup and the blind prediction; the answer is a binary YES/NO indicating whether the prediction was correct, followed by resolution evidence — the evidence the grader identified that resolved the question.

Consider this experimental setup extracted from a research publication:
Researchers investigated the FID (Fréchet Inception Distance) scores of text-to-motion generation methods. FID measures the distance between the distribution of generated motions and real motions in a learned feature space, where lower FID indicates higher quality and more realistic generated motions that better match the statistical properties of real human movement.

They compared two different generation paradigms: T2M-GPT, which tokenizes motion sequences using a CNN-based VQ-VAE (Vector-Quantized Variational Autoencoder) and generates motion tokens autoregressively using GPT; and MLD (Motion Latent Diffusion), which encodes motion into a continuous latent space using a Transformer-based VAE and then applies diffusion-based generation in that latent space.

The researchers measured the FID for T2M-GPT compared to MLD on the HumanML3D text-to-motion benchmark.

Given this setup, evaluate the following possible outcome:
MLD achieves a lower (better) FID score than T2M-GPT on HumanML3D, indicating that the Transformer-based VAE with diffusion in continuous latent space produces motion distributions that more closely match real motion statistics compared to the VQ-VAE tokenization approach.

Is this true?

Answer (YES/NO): NO